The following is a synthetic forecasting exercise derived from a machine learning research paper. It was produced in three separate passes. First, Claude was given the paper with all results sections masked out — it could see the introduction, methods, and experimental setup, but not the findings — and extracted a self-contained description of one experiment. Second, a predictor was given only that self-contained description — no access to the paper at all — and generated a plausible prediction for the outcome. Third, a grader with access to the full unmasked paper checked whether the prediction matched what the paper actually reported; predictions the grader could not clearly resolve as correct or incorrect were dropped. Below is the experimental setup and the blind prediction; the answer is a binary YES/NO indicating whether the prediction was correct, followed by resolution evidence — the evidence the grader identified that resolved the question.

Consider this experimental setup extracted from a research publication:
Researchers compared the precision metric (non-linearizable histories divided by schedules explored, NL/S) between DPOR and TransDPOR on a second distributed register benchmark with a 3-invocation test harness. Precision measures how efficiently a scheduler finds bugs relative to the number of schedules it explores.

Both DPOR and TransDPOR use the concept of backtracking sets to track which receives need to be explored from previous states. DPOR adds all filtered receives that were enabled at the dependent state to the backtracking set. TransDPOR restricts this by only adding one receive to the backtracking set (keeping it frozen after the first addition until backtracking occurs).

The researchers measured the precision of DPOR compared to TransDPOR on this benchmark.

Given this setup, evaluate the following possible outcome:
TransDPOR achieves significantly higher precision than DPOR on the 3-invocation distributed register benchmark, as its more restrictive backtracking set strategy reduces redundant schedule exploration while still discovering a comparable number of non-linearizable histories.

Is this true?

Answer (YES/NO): NO